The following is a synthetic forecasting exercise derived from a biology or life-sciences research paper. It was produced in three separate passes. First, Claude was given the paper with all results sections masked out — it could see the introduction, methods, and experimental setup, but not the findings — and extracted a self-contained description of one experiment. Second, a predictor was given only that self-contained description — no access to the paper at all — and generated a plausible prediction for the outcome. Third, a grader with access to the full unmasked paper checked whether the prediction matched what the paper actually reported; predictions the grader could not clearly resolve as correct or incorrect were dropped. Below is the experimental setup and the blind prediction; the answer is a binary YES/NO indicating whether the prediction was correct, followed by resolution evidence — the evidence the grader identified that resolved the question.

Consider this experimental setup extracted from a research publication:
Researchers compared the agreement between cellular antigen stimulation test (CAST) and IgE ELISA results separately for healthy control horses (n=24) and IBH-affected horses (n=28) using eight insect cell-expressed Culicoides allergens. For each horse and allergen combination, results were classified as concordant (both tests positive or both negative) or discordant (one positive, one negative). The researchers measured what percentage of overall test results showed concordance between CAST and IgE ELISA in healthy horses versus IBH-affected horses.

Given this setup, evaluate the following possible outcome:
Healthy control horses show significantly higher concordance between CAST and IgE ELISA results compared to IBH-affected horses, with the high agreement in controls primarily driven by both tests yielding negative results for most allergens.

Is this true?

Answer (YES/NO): YES